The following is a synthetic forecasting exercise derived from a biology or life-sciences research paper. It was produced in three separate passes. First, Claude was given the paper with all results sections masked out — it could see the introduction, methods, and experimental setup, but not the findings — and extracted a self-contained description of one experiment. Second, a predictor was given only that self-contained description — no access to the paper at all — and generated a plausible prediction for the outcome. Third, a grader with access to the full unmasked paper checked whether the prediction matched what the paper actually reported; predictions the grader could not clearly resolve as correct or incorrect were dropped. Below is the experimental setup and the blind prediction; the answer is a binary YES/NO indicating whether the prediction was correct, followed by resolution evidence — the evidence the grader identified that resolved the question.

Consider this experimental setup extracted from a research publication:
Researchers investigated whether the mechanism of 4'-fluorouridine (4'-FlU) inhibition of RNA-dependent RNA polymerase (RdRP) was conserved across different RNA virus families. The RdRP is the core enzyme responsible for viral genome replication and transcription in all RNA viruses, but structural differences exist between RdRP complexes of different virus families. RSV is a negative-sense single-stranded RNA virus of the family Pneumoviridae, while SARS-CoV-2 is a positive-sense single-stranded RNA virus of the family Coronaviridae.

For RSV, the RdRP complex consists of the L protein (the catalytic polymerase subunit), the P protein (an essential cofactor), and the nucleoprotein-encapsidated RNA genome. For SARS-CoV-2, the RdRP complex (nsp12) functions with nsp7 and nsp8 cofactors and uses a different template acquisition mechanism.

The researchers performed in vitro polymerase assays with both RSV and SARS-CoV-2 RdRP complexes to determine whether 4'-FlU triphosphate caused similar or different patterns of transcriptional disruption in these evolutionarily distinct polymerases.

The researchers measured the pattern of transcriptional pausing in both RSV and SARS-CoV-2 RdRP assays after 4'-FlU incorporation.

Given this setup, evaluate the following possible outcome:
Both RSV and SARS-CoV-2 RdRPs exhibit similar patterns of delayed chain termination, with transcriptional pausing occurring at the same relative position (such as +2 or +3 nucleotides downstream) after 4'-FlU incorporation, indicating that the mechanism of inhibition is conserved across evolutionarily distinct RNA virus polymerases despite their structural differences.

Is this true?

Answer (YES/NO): NO